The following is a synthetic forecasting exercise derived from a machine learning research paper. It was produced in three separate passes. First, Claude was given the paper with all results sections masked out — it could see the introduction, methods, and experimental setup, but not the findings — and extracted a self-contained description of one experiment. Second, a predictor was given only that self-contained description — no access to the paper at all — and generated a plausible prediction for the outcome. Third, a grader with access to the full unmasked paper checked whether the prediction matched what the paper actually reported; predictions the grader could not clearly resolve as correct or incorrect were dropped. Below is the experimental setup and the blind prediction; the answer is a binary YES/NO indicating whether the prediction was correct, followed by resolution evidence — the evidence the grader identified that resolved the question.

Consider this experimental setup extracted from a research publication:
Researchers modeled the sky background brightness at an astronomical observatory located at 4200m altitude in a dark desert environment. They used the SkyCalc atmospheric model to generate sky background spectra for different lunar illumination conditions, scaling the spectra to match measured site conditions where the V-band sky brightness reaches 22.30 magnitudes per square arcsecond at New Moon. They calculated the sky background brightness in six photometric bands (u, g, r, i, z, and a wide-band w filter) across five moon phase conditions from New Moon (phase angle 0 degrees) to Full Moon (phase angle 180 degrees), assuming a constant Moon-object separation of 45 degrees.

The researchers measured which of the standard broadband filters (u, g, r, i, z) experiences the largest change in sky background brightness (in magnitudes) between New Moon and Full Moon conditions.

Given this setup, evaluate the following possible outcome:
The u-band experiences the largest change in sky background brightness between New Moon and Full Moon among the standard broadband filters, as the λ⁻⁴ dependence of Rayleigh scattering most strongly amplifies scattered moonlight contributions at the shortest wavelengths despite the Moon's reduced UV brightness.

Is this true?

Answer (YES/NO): NO